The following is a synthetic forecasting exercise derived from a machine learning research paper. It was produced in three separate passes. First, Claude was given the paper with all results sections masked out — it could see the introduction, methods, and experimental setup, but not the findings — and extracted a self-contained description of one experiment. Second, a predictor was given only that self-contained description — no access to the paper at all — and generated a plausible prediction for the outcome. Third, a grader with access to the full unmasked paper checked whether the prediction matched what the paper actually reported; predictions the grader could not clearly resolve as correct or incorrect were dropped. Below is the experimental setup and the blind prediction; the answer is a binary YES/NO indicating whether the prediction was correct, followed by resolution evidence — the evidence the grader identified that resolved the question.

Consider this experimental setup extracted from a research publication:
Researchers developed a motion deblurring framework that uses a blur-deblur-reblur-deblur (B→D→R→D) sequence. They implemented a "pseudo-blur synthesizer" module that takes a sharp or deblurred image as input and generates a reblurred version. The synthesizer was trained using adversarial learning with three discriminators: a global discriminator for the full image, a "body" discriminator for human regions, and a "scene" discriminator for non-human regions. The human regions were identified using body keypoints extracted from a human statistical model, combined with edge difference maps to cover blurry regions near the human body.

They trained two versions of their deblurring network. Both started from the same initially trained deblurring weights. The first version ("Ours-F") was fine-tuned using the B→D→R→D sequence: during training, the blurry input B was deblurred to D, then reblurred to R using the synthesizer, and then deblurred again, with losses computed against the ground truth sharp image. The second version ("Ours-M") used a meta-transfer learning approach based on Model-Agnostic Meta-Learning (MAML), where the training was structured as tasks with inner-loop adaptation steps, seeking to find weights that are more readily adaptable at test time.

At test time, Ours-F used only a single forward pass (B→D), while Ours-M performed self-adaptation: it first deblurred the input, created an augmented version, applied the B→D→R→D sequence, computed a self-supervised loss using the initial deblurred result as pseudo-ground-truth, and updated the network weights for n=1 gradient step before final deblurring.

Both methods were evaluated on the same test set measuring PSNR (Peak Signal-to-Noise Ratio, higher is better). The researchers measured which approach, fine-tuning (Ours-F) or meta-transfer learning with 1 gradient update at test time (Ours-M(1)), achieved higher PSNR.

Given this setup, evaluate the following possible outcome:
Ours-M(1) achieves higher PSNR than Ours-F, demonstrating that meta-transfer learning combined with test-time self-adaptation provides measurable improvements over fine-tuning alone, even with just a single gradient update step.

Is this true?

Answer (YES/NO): YES